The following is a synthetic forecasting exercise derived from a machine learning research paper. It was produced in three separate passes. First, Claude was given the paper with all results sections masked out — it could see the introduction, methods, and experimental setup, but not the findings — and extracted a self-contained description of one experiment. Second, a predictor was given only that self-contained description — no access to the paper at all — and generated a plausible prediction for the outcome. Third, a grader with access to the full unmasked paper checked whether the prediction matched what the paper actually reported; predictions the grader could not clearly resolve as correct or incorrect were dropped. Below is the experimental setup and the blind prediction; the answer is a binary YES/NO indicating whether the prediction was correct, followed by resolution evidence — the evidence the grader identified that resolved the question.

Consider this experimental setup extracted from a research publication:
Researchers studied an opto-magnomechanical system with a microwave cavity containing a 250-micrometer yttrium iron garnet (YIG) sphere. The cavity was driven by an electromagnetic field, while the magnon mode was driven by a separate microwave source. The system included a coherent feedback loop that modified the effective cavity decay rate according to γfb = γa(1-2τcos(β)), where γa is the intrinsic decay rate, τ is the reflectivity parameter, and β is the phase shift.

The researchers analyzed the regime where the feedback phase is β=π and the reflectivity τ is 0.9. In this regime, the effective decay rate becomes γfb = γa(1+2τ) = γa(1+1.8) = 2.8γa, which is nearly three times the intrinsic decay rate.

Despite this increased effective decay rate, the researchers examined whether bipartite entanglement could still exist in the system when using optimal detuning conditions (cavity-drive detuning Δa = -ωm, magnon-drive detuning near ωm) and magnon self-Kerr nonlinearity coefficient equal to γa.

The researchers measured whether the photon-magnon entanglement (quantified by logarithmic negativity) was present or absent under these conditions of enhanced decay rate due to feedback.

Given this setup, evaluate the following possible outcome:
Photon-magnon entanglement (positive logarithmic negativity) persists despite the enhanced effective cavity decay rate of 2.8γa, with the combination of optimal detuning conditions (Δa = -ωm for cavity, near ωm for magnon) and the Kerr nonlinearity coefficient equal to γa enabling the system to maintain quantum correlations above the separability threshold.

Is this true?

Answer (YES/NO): YES